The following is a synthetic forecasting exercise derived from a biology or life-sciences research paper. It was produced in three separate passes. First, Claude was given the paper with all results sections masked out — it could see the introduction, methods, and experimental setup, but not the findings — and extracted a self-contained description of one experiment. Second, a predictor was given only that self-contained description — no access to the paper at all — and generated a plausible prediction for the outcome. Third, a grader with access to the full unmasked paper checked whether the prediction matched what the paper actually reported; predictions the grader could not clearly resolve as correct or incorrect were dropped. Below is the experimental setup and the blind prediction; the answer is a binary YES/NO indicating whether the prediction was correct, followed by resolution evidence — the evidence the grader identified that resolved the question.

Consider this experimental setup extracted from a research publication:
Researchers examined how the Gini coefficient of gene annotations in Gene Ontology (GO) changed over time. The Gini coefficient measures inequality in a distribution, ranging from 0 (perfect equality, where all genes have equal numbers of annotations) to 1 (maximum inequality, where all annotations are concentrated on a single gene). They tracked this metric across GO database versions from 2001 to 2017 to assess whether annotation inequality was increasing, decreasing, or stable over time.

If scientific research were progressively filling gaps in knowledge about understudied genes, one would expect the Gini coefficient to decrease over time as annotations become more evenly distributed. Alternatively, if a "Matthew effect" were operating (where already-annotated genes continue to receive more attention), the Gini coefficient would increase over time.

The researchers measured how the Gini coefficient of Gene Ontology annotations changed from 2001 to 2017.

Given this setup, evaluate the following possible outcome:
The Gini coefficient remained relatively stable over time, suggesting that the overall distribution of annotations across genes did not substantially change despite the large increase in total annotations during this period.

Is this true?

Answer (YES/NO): NO